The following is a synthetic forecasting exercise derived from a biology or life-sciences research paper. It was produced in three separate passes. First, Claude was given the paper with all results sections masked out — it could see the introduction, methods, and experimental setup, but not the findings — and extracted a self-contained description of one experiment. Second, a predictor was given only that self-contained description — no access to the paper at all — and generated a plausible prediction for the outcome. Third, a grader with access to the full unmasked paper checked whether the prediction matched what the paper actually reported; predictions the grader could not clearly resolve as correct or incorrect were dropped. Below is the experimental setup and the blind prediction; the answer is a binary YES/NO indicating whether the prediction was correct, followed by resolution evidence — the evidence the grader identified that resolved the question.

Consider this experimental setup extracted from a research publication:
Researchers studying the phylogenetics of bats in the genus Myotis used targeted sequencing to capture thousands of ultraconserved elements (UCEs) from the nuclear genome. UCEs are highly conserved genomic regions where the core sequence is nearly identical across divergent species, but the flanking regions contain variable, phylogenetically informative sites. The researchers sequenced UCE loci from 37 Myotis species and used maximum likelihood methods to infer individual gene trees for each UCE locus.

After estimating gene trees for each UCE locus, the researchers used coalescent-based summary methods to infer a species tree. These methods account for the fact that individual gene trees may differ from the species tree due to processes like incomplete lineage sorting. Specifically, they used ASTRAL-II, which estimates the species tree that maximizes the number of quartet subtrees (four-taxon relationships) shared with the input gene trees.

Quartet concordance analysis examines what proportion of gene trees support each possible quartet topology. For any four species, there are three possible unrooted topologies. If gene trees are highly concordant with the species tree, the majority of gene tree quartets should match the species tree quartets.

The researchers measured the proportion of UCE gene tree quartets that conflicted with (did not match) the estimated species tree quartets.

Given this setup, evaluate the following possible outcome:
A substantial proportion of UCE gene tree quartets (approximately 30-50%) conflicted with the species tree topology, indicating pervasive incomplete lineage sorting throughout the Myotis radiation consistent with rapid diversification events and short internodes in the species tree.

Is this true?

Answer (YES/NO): YES